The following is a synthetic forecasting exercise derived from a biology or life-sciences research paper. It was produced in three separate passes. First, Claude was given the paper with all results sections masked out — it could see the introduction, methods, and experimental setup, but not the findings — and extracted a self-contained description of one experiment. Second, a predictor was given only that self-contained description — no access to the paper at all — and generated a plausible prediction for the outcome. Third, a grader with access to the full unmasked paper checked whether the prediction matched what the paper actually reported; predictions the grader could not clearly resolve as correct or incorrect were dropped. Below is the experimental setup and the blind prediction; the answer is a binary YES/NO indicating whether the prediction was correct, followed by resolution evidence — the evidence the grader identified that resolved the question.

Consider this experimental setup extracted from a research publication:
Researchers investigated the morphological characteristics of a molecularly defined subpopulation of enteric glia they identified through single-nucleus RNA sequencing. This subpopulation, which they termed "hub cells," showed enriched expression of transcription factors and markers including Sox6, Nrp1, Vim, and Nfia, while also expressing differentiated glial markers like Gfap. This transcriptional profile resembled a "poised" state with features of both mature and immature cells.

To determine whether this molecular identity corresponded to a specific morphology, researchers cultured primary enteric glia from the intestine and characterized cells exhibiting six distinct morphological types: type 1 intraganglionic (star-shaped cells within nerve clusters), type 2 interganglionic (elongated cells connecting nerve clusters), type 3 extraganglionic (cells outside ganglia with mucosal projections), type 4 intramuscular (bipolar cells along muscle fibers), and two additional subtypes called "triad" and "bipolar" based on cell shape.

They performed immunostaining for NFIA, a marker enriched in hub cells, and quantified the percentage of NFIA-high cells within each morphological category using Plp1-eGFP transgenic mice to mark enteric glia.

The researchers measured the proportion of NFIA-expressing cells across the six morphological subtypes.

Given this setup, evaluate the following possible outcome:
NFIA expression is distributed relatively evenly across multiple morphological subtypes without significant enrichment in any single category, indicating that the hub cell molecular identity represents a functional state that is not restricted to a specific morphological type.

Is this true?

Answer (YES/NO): NO